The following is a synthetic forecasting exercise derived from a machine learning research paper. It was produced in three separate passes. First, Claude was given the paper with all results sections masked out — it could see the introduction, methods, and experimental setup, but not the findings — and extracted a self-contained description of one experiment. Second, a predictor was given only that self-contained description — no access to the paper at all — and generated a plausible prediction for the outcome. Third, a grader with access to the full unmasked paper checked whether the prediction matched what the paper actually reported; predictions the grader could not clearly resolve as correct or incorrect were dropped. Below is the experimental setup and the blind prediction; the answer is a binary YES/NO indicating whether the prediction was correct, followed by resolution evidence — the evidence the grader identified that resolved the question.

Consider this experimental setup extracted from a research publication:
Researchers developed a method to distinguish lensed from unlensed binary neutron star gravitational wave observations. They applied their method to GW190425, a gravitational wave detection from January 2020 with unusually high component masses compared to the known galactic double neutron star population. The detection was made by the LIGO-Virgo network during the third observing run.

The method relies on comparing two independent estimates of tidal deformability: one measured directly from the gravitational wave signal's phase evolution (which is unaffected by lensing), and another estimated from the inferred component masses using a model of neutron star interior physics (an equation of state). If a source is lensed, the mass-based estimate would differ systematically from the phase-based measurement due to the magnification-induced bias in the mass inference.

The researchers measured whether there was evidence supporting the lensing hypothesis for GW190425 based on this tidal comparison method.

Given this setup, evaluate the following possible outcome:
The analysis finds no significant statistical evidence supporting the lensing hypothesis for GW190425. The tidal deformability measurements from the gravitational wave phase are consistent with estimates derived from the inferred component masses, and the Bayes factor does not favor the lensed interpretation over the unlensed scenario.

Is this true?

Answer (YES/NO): NO